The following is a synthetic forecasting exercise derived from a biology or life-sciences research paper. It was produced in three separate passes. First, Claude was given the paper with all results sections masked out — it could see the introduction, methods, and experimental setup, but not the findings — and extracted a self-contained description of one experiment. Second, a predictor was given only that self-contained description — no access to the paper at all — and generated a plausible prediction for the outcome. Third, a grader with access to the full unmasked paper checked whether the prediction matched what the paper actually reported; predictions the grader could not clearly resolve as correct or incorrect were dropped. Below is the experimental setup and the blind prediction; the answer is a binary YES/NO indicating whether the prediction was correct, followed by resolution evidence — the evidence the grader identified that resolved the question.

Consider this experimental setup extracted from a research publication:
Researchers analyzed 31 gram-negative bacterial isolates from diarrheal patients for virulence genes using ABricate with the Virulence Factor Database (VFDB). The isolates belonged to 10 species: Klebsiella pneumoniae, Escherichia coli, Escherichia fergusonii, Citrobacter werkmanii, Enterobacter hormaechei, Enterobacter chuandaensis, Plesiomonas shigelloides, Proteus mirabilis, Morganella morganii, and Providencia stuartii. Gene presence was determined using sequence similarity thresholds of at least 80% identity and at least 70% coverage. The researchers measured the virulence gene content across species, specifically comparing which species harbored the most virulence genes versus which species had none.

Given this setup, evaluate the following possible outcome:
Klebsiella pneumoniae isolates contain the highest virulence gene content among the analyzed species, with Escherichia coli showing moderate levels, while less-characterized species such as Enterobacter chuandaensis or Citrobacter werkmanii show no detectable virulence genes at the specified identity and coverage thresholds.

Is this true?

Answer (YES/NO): NO